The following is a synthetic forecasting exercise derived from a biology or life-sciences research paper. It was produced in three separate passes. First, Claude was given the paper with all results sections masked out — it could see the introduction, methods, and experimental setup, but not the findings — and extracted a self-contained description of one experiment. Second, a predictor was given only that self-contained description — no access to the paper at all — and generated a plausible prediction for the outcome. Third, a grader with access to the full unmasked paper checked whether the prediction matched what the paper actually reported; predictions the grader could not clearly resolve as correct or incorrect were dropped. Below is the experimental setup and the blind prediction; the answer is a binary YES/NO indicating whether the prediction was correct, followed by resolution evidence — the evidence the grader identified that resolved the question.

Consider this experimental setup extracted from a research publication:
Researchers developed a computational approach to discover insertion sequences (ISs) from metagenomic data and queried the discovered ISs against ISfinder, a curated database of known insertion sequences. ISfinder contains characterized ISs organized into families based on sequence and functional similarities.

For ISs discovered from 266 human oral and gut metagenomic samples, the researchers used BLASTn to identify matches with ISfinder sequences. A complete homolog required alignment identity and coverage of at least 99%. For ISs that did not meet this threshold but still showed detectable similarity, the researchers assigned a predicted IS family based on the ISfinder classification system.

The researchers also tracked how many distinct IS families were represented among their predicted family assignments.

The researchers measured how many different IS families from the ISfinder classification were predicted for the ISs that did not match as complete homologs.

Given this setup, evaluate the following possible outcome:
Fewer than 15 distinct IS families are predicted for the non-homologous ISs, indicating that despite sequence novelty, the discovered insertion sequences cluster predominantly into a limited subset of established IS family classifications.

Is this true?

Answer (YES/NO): NO